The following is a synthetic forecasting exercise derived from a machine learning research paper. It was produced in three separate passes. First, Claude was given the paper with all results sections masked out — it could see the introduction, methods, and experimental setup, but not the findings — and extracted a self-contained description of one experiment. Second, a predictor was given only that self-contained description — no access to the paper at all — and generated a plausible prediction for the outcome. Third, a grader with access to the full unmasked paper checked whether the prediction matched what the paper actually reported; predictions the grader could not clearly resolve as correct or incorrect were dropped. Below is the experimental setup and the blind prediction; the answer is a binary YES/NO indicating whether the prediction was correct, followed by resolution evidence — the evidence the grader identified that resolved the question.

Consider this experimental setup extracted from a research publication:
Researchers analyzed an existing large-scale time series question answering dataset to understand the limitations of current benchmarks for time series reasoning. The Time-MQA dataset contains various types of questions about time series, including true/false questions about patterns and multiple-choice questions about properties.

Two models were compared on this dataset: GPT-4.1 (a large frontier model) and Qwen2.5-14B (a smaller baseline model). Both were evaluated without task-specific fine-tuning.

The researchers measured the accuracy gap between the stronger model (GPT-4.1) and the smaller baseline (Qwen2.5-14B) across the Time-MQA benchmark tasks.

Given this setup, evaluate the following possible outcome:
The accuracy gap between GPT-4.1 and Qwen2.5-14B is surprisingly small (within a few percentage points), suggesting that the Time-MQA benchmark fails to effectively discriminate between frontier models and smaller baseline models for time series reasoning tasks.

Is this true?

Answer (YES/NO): YES